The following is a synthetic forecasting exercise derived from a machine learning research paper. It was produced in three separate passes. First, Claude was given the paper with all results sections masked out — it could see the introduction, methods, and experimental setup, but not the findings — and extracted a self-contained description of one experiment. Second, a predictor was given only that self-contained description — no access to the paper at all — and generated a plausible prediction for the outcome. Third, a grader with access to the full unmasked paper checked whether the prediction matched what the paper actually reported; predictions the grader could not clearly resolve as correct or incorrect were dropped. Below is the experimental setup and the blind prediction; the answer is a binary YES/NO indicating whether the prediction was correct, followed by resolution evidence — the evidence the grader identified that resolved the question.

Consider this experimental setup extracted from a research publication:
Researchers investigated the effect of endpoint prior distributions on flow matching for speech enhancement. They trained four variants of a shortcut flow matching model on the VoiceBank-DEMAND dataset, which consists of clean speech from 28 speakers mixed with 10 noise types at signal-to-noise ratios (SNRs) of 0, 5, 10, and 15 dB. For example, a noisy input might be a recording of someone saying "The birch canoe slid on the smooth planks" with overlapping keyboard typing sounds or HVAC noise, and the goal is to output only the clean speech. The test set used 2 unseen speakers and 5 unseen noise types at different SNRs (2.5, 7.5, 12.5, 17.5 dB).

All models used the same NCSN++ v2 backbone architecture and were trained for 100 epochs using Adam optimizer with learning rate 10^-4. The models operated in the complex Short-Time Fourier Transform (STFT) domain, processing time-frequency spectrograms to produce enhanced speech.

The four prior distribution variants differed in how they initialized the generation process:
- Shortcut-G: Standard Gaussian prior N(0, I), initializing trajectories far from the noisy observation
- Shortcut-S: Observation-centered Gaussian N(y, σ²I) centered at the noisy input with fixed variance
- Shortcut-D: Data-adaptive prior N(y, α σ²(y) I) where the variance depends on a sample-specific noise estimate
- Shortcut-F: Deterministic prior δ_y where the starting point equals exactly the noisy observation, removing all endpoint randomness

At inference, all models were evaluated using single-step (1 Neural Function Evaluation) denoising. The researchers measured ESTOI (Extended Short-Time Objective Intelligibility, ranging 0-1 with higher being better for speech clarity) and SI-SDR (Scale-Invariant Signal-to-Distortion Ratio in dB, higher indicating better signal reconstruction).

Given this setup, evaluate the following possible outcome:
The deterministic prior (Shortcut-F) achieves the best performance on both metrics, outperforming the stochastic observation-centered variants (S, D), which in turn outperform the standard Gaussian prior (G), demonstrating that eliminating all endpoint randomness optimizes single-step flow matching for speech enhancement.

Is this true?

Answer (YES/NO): YES